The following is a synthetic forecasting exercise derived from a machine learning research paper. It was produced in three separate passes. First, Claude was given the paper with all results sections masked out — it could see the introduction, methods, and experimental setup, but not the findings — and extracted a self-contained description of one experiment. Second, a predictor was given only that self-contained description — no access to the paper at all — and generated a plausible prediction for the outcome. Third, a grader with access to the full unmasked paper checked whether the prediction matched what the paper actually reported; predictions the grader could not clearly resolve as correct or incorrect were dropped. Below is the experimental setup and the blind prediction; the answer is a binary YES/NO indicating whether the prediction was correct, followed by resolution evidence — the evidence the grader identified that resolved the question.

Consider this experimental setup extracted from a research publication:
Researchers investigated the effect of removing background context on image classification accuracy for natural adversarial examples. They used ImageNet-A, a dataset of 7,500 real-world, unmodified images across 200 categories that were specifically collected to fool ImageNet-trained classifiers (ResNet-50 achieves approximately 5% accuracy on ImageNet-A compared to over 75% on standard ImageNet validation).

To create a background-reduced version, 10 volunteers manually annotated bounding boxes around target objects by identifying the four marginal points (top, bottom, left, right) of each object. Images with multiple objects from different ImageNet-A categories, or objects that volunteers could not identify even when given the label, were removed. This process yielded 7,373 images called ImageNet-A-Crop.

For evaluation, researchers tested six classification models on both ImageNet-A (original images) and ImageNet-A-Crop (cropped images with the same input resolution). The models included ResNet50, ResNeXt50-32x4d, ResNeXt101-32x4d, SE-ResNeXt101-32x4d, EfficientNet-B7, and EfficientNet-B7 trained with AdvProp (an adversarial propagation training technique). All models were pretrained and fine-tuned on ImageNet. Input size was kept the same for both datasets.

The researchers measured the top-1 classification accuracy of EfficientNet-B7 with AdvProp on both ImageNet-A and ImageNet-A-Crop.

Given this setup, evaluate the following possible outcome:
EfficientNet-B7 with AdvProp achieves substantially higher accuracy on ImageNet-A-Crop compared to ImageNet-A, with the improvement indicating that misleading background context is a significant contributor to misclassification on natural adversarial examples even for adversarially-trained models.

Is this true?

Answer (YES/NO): YES